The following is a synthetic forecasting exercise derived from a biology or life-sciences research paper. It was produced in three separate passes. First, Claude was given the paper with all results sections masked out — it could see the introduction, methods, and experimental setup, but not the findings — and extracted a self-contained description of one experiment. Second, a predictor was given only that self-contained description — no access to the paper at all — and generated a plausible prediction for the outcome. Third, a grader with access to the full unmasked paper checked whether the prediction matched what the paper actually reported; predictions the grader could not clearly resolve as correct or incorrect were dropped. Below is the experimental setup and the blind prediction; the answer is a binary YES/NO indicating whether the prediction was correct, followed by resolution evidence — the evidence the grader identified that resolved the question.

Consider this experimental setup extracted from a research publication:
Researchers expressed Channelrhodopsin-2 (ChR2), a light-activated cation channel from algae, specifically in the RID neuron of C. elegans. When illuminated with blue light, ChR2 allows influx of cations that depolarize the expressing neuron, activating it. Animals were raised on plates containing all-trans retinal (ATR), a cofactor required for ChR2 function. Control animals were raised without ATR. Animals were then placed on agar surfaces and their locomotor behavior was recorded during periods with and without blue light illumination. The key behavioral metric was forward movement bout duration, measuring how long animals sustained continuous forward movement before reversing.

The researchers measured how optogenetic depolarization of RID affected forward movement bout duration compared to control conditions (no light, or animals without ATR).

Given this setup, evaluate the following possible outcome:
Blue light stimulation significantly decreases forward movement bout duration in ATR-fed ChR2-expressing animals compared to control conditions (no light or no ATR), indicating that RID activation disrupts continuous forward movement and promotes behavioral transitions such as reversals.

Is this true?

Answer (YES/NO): NO